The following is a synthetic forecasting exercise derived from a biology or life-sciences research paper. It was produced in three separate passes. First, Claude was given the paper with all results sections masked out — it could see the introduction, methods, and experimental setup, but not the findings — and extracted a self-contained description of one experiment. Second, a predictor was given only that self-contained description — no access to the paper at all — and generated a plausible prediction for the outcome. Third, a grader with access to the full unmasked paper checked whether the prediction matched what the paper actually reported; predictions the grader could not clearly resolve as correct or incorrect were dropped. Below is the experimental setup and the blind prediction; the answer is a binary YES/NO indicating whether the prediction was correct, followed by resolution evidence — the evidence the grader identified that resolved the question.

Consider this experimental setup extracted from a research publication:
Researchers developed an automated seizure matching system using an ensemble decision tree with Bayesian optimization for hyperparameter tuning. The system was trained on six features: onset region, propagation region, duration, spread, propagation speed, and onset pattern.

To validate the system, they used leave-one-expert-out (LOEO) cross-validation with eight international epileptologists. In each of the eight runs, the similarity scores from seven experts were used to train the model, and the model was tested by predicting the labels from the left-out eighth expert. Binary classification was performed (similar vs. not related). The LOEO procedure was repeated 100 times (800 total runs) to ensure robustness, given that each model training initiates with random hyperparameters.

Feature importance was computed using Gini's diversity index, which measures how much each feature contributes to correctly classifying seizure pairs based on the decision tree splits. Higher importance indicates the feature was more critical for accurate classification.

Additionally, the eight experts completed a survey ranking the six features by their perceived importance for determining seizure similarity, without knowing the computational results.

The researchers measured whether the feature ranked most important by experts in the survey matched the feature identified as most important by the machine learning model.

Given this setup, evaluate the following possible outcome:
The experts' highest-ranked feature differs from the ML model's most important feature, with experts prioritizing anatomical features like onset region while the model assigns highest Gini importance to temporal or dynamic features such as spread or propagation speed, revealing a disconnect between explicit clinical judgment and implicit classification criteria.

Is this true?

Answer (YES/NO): NO